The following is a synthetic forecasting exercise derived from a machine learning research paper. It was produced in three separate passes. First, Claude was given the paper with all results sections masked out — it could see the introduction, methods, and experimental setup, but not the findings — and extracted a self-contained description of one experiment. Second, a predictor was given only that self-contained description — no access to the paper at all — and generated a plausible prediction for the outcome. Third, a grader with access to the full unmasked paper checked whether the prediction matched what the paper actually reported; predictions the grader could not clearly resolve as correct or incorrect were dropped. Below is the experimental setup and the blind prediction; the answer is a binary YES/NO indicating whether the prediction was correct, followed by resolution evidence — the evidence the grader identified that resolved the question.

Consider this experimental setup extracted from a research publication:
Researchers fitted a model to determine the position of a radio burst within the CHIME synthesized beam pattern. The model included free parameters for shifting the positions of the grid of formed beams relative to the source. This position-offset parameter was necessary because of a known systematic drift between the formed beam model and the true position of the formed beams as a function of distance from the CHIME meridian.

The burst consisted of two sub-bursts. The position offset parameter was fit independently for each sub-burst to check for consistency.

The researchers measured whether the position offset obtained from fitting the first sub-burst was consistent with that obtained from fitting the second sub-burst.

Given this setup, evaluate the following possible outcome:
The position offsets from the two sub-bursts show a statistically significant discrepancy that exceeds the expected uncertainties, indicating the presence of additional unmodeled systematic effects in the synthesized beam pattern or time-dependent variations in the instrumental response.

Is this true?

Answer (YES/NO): NO